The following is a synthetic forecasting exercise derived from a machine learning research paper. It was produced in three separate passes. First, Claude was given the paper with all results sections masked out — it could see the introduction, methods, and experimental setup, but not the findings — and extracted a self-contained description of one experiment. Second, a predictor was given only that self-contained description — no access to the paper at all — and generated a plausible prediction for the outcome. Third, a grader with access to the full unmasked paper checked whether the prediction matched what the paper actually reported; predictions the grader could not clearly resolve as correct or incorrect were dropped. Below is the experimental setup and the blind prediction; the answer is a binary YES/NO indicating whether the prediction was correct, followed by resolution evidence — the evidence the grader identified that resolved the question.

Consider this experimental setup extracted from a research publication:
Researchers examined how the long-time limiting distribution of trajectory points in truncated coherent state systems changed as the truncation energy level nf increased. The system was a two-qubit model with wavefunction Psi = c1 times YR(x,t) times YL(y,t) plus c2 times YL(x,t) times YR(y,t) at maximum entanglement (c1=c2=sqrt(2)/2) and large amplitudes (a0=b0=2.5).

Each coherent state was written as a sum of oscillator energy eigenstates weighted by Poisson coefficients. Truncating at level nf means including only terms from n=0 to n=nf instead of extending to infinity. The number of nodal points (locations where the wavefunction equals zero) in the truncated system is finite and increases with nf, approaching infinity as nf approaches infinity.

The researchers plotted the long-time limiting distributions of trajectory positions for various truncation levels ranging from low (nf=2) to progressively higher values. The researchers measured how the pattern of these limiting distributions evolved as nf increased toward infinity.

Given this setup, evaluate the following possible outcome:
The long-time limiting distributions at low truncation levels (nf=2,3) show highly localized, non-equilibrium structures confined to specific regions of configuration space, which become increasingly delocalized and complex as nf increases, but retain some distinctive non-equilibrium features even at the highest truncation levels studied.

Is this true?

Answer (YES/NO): NO